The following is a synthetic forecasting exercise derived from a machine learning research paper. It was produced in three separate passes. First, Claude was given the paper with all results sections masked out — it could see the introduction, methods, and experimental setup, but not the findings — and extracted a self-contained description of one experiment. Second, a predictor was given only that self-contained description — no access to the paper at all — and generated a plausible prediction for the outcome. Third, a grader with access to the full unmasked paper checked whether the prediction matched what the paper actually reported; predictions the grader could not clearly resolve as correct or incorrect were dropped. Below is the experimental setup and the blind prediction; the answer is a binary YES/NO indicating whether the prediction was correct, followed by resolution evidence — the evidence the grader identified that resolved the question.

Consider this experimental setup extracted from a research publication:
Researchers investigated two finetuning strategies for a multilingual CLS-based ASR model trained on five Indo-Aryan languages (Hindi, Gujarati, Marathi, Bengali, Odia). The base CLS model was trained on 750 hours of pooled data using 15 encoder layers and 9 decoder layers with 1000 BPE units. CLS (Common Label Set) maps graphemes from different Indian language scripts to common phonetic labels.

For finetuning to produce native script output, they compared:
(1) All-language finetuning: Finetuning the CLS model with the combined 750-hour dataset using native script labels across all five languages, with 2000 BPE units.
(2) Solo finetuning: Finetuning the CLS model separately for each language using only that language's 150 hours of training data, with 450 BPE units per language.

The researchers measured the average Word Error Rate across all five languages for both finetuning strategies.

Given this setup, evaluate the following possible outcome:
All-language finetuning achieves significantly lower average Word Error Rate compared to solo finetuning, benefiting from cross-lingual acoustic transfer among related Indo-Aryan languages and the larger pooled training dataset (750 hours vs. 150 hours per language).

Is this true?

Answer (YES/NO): NO